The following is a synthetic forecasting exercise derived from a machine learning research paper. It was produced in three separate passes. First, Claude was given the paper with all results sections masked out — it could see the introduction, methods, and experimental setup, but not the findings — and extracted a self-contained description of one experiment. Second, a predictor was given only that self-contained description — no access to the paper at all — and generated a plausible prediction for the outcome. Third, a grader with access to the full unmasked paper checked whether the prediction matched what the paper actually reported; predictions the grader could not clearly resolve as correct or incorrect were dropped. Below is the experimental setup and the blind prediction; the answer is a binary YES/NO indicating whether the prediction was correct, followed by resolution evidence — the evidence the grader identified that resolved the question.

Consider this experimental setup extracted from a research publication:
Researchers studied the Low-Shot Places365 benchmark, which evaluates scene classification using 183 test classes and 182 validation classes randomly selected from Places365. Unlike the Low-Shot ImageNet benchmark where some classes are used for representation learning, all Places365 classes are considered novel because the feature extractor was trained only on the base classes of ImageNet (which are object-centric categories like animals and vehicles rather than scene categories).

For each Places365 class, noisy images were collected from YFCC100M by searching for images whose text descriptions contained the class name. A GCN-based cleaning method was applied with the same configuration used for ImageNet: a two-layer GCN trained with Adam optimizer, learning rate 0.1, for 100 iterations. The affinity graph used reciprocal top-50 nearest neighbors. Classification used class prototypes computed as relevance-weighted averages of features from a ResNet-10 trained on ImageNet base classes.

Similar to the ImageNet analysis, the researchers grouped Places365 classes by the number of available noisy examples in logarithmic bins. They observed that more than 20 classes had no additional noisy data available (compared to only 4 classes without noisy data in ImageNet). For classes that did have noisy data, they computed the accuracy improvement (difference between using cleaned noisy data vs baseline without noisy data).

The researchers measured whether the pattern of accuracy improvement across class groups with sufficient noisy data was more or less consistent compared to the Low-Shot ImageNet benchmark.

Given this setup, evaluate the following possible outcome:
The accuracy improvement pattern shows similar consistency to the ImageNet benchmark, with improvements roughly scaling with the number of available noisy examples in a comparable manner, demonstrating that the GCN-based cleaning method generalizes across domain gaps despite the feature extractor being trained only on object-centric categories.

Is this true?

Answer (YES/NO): NO